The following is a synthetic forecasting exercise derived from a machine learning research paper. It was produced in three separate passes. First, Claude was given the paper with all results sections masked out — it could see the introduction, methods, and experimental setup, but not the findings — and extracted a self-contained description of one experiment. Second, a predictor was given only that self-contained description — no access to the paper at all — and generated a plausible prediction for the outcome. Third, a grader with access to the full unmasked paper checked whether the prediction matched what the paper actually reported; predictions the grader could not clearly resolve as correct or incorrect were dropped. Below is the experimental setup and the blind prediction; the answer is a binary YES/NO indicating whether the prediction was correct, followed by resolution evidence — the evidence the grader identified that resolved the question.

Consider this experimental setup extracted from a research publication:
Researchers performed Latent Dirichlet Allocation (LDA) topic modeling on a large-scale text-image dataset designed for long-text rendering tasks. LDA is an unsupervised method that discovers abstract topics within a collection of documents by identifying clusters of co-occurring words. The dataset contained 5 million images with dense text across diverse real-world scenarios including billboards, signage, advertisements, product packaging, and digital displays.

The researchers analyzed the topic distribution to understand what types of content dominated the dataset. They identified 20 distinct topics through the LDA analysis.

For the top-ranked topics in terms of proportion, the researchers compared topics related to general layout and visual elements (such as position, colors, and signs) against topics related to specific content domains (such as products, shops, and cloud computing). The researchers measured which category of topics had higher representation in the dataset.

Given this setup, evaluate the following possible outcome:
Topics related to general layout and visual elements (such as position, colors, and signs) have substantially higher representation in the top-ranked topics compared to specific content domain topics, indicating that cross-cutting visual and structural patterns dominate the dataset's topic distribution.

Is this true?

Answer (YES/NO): YES